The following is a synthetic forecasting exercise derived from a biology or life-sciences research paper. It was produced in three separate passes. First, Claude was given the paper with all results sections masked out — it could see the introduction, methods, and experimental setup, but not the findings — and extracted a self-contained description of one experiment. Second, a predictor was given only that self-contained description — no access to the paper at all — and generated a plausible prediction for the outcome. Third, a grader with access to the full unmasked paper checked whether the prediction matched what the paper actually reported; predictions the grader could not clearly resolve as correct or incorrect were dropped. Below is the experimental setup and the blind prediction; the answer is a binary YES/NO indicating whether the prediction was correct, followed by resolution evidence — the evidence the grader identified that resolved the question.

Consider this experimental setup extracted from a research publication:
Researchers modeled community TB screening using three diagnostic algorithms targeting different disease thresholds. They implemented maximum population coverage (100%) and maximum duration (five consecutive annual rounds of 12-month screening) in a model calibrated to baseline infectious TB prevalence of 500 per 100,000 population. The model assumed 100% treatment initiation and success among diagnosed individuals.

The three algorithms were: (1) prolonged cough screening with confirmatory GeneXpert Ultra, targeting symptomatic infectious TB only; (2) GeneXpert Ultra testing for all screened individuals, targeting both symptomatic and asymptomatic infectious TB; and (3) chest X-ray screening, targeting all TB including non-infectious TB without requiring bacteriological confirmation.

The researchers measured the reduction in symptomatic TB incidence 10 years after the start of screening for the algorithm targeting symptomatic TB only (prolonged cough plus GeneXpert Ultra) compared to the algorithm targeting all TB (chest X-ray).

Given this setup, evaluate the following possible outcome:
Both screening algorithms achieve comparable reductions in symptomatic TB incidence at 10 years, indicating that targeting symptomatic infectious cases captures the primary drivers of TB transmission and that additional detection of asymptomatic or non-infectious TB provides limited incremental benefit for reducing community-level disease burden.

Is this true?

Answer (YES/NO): NO